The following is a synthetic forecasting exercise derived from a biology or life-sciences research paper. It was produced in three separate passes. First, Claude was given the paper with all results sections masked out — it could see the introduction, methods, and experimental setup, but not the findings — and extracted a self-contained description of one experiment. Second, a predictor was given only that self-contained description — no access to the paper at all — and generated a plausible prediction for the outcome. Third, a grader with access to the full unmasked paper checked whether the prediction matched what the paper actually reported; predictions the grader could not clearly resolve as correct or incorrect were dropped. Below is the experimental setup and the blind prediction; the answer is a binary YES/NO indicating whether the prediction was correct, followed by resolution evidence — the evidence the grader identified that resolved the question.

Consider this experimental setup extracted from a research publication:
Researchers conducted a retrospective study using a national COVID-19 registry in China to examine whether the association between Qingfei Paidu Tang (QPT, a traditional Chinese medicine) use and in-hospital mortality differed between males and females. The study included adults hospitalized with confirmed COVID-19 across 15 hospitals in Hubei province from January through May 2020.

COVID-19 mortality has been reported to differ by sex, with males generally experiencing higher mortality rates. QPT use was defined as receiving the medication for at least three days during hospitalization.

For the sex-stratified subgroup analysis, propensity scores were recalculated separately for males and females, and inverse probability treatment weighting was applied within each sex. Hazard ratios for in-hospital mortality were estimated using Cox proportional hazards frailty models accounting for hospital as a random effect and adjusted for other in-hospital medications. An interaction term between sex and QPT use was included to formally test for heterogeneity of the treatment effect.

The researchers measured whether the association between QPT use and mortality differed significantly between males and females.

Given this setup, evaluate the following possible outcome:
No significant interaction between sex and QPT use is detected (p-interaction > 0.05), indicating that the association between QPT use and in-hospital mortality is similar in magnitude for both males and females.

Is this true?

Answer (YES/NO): YES